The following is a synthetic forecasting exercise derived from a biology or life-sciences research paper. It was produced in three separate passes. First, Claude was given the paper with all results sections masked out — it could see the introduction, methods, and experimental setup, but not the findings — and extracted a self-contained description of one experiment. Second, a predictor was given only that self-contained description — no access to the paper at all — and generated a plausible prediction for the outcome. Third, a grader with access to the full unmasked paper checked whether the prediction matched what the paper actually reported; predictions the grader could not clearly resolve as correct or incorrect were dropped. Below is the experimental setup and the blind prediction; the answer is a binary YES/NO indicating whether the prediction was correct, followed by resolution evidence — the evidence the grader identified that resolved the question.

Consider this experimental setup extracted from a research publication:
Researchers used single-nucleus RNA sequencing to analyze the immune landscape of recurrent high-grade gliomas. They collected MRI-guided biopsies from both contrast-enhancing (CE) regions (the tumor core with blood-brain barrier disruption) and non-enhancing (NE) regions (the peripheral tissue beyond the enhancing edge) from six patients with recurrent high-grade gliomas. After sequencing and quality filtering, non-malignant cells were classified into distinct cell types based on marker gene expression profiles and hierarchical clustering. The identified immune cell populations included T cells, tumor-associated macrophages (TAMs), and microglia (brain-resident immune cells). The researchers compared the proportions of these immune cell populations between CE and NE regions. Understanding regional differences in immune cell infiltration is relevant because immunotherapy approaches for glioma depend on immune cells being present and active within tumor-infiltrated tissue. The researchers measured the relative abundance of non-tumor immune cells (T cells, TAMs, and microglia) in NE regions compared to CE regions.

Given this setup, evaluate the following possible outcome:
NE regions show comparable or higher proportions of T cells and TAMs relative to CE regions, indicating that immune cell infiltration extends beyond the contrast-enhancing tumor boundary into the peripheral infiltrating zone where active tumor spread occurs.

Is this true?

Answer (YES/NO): NO